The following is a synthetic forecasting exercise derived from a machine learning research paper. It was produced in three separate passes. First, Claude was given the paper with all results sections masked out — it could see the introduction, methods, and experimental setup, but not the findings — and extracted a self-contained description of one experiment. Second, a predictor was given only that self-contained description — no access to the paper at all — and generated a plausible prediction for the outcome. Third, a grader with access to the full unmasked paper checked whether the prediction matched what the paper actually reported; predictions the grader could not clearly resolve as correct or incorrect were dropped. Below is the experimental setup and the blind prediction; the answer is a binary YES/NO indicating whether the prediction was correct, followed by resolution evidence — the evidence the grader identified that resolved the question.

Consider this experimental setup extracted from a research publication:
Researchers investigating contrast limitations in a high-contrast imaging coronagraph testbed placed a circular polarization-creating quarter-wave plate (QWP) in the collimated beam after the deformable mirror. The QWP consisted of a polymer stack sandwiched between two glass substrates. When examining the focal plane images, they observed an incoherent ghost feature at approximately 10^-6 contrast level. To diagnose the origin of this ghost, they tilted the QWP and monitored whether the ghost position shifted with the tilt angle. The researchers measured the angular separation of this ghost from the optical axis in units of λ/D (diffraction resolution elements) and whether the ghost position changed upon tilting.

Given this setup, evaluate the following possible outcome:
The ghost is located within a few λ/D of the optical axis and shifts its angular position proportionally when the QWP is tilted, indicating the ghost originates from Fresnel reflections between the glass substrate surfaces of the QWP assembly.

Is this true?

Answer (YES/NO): NO